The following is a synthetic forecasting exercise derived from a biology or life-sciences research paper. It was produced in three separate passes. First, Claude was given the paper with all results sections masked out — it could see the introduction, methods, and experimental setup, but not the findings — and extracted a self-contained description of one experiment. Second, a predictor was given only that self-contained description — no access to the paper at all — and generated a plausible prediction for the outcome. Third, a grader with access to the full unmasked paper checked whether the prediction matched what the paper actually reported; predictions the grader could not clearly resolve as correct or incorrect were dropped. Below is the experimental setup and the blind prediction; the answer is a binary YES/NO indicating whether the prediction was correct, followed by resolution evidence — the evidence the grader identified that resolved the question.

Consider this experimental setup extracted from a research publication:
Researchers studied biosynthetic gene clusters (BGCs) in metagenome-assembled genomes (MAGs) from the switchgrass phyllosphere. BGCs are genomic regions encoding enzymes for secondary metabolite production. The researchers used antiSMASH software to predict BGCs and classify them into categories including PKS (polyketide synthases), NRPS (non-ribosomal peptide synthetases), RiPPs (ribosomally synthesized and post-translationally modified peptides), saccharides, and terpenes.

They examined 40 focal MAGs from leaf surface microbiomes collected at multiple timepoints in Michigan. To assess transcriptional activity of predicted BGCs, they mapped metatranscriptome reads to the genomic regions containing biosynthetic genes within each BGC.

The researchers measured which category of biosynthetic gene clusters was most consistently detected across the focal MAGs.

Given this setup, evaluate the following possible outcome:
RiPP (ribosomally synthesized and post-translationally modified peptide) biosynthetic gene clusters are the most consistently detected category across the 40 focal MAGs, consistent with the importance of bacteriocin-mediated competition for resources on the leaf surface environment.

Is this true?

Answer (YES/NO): NO